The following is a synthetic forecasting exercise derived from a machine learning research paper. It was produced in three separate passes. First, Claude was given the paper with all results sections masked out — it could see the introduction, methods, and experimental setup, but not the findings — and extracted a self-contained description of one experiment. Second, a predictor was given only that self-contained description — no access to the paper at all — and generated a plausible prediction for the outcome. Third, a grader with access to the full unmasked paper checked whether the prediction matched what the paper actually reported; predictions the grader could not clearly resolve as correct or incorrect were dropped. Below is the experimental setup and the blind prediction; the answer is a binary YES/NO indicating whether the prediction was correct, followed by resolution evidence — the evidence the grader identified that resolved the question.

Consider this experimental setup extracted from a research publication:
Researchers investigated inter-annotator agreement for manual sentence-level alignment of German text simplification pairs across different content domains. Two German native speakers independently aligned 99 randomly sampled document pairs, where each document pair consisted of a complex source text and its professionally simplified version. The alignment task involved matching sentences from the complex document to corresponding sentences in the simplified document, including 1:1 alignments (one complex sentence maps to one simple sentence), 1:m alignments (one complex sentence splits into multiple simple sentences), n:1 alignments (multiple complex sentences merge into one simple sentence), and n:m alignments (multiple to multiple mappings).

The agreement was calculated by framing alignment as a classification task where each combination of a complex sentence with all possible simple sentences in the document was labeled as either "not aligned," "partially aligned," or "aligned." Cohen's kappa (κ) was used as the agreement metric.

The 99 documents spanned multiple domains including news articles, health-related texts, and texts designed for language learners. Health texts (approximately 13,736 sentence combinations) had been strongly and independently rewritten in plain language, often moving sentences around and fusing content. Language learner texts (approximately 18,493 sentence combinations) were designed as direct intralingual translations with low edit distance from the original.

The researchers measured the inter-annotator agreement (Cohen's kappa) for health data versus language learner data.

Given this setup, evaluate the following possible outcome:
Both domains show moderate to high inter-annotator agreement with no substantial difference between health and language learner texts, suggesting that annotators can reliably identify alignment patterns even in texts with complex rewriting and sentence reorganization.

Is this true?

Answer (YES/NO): NO